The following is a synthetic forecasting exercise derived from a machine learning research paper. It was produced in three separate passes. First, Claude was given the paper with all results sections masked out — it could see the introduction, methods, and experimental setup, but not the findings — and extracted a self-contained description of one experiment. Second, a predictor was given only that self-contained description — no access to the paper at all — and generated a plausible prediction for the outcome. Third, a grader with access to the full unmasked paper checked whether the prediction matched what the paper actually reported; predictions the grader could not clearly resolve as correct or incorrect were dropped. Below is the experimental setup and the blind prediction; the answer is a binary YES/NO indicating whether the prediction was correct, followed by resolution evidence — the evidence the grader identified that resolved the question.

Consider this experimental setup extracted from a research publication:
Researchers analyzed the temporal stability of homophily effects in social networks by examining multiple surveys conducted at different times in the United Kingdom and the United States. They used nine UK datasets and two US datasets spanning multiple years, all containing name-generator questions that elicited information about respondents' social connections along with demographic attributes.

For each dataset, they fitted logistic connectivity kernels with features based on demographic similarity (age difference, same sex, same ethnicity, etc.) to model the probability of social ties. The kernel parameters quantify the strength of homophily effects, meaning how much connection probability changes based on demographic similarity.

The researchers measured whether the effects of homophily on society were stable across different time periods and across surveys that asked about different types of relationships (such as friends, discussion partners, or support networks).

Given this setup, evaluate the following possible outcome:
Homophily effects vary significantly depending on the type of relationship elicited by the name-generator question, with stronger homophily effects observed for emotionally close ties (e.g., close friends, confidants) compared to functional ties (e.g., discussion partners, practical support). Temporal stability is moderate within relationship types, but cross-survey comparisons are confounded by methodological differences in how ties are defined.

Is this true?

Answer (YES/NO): NO